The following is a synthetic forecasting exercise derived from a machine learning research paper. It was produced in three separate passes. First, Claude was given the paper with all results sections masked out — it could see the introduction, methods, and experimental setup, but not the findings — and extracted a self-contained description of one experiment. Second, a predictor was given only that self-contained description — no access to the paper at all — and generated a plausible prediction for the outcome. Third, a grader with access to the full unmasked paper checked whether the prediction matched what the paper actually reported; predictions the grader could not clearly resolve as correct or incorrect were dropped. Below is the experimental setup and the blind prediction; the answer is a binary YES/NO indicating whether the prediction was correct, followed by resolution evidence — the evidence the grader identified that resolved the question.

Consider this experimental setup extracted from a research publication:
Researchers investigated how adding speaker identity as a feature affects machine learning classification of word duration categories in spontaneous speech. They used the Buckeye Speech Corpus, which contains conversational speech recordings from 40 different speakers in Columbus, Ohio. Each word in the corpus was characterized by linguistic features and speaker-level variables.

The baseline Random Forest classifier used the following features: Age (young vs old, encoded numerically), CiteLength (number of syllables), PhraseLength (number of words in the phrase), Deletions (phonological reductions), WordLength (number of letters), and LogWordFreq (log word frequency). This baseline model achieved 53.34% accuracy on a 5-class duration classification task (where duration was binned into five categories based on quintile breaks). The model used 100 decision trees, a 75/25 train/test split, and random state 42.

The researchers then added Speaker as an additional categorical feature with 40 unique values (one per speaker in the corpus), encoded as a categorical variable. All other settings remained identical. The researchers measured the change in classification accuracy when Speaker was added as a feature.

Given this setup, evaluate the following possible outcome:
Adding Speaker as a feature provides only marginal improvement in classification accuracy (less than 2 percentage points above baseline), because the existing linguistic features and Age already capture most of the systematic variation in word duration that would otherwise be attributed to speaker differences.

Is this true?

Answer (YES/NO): NO